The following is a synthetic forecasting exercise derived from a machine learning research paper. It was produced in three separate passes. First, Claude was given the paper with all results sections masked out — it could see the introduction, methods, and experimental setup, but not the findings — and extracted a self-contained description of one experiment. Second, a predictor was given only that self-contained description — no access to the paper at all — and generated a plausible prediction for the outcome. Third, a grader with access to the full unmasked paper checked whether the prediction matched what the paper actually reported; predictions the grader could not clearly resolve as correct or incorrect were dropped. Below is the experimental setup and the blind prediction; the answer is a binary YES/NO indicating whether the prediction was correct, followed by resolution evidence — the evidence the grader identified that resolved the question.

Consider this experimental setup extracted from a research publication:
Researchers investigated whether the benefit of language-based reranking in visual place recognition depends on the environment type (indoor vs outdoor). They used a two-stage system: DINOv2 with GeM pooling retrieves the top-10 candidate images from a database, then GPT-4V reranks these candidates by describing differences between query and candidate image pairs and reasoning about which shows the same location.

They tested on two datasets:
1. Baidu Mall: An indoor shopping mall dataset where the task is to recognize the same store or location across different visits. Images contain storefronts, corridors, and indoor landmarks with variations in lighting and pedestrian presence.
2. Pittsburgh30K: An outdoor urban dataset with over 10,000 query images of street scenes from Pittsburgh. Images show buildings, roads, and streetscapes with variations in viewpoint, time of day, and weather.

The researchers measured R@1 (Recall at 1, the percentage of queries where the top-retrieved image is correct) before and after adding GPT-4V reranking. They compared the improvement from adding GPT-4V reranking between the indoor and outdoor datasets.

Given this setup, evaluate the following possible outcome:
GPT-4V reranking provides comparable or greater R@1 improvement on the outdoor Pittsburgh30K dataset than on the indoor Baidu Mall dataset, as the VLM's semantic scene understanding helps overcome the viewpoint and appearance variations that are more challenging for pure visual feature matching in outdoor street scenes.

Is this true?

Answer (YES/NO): NO